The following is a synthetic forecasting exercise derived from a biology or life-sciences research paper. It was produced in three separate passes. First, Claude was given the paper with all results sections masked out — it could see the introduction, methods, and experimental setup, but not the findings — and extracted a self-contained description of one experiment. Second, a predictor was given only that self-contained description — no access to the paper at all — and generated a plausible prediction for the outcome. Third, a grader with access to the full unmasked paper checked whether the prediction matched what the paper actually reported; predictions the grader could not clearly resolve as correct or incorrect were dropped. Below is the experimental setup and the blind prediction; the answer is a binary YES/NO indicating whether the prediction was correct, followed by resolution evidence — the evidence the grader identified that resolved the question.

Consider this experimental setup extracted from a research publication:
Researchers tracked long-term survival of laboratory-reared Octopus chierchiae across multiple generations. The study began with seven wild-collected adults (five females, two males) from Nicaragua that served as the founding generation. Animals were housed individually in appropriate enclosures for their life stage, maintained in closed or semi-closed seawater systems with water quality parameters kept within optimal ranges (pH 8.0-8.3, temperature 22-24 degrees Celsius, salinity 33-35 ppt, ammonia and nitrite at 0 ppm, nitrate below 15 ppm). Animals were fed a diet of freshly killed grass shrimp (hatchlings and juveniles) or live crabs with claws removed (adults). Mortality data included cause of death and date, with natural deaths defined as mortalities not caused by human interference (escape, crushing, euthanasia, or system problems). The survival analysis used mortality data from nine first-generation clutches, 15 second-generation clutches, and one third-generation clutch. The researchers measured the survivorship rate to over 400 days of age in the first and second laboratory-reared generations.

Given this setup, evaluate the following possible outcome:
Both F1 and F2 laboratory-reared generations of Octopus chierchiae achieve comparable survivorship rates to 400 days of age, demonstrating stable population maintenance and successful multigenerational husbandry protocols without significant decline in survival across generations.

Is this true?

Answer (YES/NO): YES